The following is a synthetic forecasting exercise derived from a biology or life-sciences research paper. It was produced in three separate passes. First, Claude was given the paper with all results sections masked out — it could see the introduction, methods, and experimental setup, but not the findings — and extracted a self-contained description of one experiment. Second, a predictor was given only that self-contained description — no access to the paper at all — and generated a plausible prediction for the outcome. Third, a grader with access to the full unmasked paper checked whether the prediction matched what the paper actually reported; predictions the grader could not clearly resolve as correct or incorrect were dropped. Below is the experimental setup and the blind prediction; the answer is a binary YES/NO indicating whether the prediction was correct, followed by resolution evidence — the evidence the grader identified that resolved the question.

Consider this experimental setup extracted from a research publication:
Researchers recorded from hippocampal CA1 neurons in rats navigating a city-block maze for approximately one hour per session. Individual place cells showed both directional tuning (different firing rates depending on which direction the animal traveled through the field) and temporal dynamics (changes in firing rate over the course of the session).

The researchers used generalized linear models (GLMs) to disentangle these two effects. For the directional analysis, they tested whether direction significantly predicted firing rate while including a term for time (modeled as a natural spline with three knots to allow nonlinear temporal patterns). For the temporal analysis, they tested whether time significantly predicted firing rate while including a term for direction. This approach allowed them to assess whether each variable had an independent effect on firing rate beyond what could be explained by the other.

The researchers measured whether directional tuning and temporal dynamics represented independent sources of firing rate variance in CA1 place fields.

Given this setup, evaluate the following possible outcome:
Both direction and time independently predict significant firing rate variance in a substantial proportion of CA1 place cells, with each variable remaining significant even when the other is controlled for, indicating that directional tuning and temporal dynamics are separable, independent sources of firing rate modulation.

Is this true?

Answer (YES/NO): YES